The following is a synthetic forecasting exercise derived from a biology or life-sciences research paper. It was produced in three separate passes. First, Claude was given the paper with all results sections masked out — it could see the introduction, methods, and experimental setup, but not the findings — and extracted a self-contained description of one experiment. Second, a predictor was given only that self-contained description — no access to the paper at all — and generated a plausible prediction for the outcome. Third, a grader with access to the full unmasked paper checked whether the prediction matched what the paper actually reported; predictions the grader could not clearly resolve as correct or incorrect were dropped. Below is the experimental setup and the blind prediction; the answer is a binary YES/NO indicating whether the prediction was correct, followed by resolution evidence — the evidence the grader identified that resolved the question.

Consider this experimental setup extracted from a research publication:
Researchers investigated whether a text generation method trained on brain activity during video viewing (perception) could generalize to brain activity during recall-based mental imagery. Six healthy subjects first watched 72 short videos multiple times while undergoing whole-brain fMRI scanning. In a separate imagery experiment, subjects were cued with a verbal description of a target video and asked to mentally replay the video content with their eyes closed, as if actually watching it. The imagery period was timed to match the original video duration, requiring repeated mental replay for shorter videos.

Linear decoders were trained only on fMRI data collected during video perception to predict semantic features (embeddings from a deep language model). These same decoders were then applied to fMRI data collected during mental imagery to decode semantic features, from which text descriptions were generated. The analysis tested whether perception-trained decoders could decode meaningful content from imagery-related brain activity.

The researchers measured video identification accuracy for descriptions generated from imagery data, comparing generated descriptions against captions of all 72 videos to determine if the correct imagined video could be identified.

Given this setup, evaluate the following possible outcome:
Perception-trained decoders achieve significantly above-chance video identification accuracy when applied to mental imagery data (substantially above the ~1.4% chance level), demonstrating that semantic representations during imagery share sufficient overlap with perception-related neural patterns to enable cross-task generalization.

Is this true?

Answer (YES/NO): YES